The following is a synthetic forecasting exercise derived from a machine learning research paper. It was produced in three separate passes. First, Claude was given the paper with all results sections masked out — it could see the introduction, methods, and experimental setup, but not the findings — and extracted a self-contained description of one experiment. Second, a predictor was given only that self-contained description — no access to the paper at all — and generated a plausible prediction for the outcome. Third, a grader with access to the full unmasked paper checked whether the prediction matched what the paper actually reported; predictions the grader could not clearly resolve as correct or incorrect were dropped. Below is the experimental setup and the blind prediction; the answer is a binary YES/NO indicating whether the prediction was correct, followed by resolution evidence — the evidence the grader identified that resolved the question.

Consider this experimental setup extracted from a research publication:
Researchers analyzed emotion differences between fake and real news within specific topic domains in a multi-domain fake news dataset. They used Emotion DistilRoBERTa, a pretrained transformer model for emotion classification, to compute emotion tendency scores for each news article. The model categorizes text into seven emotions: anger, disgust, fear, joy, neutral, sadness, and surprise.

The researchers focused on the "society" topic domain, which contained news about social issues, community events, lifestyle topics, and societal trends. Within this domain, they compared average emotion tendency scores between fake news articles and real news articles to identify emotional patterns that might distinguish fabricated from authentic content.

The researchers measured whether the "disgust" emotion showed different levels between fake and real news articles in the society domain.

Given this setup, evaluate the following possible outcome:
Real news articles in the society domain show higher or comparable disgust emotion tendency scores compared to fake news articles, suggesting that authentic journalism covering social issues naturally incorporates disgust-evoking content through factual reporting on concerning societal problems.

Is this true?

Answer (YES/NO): NO